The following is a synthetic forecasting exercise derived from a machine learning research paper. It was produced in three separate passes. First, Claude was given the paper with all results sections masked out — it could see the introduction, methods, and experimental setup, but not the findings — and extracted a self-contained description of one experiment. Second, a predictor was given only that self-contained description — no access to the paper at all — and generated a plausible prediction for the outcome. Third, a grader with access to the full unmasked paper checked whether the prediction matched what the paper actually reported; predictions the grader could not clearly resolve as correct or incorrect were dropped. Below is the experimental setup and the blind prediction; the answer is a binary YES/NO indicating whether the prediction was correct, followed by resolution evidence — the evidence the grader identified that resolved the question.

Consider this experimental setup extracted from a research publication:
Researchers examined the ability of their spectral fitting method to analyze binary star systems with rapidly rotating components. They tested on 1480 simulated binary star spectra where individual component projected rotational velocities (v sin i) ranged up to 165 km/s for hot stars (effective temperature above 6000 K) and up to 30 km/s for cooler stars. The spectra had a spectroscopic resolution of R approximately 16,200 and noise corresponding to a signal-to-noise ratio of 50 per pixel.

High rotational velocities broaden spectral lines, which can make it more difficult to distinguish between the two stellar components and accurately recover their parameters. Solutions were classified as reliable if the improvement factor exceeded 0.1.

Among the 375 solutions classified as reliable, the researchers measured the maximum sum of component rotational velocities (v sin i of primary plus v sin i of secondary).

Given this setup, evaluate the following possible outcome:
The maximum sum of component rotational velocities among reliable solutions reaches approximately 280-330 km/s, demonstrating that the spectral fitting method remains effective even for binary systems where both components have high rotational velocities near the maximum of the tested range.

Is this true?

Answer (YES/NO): YES